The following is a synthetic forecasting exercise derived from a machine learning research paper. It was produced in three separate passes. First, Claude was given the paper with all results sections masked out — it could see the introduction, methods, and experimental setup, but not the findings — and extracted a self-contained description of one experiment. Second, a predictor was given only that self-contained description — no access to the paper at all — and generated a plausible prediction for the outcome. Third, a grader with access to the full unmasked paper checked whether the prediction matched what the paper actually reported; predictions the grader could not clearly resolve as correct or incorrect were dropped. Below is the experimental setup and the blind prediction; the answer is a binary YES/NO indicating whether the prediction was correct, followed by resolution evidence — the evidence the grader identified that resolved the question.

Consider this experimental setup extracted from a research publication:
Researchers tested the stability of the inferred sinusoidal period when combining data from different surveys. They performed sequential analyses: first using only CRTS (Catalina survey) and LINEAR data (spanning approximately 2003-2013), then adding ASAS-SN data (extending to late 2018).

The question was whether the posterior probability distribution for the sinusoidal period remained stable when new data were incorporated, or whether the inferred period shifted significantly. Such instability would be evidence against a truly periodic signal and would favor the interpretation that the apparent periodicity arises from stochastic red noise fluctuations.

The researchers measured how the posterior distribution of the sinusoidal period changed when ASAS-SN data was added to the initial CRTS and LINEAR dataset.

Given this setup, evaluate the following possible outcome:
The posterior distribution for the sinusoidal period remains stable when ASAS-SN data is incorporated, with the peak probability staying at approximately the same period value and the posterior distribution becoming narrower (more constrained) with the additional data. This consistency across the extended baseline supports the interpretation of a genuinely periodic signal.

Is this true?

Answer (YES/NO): NO